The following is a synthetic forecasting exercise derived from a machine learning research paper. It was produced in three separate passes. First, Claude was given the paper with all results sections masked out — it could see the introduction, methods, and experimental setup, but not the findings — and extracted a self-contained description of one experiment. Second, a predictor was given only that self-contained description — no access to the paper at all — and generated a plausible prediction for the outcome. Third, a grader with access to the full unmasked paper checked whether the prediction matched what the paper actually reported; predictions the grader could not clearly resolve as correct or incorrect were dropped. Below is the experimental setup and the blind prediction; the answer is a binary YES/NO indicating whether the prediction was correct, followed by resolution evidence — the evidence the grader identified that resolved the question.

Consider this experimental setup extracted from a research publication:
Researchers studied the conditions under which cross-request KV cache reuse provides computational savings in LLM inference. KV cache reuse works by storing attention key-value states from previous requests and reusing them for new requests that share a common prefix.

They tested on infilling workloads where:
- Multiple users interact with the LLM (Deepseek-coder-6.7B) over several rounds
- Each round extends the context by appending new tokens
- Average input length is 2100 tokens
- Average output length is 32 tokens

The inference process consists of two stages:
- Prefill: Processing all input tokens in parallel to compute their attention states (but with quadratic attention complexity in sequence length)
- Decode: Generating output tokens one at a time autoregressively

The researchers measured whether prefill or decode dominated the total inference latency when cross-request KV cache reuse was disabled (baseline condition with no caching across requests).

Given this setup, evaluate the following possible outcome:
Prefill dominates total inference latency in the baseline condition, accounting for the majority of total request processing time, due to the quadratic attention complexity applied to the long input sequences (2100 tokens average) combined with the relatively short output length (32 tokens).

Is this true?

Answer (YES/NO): YES